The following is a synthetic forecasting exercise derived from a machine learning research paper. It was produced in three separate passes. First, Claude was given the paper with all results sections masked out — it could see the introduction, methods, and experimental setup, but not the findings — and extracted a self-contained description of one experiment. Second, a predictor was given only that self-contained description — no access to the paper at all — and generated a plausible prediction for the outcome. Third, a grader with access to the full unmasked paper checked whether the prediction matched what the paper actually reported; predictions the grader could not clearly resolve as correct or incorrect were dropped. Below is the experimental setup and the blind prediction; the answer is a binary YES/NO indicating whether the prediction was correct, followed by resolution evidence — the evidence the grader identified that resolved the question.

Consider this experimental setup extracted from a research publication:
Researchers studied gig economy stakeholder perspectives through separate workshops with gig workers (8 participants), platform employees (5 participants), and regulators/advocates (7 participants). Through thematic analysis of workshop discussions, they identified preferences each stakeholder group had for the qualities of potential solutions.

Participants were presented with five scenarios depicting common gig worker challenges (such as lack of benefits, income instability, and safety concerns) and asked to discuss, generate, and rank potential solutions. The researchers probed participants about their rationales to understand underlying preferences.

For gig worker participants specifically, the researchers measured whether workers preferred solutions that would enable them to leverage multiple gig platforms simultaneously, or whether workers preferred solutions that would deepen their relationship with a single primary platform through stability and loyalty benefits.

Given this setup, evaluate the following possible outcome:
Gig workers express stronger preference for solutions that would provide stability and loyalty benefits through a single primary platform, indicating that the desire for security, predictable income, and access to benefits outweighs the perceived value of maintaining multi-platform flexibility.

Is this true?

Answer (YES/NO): NO